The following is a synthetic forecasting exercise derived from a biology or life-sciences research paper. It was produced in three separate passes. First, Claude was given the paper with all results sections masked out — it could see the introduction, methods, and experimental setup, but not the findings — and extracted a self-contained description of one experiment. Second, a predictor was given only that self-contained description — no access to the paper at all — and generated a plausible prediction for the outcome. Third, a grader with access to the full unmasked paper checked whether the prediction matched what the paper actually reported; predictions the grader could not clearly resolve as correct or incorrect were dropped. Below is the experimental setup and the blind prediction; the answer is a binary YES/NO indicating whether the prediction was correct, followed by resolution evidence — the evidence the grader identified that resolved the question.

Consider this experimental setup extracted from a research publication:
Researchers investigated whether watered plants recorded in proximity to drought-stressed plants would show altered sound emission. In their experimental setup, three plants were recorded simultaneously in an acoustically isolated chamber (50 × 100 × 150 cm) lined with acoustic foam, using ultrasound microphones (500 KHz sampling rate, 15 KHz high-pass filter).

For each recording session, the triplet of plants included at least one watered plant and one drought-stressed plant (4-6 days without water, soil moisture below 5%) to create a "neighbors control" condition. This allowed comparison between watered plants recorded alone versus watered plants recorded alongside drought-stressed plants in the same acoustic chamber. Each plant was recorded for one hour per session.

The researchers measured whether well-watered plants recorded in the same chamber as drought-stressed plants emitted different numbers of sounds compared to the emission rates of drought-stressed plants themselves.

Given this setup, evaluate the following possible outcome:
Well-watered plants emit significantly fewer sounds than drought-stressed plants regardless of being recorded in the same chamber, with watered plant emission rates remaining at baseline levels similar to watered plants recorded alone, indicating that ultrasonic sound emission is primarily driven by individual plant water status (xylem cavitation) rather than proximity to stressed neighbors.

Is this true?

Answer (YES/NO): YES